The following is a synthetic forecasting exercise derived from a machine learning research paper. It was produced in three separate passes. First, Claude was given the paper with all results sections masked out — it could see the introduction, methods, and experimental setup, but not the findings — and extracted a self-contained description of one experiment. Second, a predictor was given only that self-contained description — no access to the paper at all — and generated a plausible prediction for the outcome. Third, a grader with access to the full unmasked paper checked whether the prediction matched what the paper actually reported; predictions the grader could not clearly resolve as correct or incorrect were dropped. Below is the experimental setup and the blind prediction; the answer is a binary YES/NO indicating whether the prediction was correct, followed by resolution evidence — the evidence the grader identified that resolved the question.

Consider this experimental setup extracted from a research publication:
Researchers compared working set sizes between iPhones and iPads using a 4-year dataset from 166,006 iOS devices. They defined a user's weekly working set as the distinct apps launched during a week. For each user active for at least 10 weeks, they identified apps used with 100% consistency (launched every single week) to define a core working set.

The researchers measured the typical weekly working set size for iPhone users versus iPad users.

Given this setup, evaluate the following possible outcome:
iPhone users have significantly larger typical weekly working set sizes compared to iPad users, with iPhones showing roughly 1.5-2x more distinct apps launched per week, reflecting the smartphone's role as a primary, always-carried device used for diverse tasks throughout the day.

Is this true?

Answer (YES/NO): YES